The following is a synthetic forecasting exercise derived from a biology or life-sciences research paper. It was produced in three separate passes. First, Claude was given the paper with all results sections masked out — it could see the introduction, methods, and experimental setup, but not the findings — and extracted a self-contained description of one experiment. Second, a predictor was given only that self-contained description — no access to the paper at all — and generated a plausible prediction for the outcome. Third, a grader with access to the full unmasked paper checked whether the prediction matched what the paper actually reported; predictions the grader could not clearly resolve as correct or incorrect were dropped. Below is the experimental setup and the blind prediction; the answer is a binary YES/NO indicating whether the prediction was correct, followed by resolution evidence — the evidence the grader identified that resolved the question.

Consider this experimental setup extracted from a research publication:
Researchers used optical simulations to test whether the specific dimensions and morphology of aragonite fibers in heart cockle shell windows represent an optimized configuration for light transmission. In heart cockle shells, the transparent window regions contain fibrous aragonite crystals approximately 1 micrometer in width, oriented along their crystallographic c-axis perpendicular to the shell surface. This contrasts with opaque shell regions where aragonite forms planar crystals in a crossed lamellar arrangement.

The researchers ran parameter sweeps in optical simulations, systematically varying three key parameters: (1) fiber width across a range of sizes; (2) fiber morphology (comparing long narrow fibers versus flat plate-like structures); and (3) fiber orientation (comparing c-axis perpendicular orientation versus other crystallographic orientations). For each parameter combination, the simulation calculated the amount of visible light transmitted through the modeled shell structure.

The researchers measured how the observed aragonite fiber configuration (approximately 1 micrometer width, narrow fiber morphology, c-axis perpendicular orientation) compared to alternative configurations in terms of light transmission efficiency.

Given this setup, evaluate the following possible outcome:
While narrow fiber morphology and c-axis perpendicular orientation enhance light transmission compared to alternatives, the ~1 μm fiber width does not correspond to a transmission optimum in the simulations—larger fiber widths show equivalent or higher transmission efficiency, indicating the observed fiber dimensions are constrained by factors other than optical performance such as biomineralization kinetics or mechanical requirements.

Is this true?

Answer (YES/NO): YES